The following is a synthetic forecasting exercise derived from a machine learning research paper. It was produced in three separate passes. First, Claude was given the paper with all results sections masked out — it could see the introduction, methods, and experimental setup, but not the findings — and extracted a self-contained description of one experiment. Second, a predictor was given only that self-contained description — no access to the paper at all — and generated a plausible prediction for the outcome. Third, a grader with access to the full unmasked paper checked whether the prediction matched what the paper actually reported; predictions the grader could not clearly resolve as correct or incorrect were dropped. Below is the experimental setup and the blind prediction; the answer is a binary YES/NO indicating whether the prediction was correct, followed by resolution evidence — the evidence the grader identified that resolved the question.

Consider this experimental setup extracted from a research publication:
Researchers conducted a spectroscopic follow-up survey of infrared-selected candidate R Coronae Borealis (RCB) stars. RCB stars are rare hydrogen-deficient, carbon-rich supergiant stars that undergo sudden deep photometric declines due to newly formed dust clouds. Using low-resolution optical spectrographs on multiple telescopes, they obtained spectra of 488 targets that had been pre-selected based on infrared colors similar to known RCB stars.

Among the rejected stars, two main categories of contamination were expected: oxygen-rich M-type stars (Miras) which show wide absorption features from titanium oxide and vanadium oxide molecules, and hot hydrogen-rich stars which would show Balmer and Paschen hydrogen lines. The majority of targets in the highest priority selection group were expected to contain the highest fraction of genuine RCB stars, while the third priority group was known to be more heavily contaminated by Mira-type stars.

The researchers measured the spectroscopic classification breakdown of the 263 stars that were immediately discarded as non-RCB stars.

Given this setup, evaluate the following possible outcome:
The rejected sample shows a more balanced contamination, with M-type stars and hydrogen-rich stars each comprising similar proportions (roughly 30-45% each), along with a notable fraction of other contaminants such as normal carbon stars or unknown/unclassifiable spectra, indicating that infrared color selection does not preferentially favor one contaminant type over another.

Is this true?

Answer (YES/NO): NO